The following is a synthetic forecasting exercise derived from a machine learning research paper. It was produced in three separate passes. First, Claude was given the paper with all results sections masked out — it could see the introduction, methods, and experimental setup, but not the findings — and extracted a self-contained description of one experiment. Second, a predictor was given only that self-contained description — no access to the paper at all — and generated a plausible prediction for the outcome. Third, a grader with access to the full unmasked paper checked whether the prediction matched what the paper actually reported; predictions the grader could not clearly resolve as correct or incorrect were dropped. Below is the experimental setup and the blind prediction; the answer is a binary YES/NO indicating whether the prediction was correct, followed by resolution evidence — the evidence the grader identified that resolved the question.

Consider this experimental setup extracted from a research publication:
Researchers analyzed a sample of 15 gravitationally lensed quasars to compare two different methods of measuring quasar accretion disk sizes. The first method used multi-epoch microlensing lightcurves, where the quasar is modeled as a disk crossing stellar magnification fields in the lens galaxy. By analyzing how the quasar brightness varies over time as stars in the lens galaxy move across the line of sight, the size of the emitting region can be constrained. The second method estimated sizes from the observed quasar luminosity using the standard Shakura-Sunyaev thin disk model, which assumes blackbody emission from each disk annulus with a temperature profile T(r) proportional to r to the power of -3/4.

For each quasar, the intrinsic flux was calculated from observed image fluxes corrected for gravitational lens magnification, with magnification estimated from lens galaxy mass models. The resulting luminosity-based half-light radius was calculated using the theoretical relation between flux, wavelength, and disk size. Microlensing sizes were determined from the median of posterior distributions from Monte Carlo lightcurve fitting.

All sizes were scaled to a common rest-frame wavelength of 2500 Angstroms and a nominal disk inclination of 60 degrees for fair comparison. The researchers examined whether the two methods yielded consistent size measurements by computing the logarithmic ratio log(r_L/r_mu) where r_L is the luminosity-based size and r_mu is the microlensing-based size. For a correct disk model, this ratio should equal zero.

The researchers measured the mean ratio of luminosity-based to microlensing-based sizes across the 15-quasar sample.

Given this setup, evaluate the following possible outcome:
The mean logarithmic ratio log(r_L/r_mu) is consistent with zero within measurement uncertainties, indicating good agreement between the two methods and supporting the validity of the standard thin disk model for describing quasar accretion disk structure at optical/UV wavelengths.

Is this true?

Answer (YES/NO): NO